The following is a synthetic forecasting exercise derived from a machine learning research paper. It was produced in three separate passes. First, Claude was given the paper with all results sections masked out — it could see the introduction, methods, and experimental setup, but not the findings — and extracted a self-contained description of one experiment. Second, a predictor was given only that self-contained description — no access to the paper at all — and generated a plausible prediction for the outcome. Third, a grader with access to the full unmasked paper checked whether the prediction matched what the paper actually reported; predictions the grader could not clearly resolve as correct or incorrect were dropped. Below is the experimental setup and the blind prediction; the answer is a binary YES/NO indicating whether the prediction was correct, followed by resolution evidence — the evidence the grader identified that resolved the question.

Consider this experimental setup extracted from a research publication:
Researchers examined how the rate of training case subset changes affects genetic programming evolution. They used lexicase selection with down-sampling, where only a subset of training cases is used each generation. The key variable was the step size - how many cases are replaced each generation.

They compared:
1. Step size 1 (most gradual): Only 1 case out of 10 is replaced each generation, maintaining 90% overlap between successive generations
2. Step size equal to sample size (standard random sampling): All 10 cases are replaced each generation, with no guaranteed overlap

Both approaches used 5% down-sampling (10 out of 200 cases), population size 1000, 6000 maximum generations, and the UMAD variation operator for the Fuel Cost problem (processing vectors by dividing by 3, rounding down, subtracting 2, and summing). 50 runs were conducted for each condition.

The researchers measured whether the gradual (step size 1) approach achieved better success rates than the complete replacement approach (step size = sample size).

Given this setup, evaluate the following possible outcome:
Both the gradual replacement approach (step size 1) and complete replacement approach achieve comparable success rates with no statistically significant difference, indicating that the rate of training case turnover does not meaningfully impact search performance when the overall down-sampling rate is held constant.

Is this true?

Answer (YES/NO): YES